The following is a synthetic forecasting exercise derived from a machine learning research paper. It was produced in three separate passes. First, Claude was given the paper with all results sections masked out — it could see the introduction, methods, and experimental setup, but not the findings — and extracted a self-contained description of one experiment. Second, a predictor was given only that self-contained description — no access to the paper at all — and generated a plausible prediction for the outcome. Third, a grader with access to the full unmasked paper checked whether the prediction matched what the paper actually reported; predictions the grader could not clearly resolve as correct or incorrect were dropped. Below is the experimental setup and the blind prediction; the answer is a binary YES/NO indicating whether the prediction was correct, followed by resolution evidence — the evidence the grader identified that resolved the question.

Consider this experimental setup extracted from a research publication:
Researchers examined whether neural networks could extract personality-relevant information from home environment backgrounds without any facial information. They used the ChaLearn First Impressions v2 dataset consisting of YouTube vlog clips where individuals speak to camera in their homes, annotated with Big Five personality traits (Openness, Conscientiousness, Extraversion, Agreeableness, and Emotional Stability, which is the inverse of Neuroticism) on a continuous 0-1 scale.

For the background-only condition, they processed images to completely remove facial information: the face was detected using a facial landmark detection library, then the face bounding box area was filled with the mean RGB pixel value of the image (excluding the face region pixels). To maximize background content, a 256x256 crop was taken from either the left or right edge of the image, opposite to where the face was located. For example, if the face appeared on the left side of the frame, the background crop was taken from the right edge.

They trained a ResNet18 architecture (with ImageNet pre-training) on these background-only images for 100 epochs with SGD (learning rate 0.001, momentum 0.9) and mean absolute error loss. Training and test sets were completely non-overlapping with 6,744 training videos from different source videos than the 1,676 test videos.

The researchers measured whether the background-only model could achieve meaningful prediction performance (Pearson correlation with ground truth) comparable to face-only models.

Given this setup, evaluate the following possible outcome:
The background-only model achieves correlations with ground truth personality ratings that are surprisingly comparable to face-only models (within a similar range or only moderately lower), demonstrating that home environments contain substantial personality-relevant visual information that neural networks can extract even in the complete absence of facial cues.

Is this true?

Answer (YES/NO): NO